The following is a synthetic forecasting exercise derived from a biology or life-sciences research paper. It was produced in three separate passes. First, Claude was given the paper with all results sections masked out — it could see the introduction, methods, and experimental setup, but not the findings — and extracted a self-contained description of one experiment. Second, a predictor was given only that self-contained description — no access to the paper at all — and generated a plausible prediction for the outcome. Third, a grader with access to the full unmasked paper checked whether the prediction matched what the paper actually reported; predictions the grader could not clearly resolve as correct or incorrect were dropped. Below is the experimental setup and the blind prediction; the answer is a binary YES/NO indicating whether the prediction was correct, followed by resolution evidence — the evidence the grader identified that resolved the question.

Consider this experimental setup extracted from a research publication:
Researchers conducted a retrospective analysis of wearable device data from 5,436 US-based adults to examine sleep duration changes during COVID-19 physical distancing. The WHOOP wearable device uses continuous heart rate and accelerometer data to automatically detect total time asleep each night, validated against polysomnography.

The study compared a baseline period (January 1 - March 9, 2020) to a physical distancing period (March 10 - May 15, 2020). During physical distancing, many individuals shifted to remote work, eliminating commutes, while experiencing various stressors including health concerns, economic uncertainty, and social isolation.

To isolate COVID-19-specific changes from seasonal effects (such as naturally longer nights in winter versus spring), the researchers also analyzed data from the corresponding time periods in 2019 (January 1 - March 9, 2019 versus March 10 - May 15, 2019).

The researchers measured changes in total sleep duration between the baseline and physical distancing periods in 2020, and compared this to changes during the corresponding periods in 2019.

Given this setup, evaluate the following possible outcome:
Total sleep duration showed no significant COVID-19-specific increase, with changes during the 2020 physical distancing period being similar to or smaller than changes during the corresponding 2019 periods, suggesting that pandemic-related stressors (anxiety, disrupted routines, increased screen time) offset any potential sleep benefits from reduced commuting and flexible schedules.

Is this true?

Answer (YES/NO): NO